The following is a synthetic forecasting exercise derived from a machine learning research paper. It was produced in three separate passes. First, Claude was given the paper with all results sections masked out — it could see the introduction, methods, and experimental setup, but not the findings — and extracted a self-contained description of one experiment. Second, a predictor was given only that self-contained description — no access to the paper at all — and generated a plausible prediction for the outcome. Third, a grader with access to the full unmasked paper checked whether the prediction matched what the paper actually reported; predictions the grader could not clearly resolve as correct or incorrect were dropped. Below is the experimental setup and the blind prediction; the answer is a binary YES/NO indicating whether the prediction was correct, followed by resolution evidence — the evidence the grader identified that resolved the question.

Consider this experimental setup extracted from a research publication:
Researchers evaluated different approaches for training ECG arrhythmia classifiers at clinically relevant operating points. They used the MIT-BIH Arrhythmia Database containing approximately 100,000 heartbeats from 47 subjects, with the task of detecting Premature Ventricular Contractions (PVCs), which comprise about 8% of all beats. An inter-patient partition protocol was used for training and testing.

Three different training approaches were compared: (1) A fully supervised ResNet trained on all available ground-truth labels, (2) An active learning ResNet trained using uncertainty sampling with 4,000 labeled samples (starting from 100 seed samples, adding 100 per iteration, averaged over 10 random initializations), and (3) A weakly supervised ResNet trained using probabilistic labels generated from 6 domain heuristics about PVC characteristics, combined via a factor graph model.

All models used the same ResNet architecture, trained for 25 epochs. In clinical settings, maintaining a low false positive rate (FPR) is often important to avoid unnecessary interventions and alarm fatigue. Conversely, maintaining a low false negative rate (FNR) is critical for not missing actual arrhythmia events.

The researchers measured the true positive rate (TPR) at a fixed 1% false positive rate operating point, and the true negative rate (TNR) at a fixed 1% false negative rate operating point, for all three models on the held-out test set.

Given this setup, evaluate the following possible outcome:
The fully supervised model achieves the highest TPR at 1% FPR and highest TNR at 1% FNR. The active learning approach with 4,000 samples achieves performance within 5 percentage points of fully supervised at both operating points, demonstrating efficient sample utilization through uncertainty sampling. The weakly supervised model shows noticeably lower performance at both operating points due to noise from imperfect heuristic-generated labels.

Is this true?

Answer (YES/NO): NO